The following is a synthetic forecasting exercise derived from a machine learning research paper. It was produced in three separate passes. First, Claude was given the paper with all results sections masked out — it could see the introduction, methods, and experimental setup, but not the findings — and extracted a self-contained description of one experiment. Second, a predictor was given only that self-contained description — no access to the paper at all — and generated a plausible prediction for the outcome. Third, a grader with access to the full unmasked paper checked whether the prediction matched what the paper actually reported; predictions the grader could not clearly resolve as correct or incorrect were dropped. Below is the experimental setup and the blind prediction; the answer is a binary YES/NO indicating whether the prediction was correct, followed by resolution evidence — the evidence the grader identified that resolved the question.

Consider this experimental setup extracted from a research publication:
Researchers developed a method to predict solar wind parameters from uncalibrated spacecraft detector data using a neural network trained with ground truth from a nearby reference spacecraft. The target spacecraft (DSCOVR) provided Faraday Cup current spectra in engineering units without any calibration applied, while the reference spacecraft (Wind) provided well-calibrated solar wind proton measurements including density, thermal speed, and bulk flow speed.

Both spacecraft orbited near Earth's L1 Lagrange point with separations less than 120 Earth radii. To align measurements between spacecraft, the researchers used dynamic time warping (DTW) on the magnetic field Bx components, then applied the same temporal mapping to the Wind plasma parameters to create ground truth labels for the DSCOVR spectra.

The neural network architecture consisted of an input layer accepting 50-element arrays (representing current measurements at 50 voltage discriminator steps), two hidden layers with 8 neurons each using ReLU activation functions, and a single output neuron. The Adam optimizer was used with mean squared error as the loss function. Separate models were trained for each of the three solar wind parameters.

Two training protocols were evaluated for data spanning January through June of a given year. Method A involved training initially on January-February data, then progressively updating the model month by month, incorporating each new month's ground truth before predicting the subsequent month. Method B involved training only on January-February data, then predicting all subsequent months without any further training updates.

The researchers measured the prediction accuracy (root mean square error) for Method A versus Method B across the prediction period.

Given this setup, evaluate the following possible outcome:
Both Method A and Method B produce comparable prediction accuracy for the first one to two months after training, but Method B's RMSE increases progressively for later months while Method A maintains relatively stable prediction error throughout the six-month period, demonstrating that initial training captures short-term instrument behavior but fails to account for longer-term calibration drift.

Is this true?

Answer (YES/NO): NO